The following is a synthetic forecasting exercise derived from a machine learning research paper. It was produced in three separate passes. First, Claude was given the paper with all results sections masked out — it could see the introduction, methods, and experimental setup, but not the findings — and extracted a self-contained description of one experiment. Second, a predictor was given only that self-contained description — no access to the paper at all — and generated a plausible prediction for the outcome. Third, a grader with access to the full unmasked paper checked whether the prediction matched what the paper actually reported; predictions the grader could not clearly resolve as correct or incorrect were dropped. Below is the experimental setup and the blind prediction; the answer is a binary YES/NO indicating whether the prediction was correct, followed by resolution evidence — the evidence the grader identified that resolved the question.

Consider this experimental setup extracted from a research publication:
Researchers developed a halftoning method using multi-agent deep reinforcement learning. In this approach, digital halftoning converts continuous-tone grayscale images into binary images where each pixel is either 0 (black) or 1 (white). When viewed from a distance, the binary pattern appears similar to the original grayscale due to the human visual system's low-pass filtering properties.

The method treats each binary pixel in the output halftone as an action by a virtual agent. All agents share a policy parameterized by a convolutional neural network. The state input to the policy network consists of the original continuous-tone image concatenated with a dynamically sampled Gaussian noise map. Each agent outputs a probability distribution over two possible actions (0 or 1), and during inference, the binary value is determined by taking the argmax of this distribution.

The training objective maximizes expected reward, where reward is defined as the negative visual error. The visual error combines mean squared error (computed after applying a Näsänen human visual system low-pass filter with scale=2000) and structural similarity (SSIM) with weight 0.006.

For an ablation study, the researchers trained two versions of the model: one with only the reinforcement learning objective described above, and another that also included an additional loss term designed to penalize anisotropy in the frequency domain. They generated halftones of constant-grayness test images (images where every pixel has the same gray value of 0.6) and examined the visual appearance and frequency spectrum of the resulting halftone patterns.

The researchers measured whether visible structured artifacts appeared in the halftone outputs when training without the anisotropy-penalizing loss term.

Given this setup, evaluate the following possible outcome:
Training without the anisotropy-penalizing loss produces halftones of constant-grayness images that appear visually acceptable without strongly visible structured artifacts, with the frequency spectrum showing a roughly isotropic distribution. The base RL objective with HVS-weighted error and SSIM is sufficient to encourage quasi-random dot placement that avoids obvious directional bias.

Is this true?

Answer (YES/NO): NO